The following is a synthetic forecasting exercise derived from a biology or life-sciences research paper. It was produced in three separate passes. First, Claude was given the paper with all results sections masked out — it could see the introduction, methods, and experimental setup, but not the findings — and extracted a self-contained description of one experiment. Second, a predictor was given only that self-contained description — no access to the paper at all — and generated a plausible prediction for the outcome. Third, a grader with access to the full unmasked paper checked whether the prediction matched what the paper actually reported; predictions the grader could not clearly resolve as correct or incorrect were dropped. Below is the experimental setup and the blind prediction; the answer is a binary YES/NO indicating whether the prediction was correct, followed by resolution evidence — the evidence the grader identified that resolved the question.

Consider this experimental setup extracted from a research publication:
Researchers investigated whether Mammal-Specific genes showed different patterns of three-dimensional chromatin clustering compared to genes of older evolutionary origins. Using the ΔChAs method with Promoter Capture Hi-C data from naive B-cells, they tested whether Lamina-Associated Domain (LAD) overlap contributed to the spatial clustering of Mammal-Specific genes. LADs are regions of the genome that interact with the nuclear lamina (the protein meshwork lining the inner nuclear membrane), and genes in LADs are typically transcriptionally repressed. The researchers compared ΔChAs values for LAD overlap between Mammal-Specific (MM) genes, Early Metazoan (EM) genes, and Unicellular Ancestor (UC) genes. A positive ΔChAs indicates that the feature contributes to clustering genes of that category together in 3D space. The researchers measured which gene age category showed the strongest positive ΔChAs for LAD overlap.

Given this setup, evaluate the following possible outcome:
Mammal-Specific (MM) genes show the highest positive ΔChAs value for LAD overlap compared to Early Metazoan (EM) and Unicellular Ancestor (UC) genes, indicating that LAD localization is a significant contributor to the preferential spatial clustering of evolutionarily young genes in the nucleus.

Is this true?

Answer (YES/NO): YES